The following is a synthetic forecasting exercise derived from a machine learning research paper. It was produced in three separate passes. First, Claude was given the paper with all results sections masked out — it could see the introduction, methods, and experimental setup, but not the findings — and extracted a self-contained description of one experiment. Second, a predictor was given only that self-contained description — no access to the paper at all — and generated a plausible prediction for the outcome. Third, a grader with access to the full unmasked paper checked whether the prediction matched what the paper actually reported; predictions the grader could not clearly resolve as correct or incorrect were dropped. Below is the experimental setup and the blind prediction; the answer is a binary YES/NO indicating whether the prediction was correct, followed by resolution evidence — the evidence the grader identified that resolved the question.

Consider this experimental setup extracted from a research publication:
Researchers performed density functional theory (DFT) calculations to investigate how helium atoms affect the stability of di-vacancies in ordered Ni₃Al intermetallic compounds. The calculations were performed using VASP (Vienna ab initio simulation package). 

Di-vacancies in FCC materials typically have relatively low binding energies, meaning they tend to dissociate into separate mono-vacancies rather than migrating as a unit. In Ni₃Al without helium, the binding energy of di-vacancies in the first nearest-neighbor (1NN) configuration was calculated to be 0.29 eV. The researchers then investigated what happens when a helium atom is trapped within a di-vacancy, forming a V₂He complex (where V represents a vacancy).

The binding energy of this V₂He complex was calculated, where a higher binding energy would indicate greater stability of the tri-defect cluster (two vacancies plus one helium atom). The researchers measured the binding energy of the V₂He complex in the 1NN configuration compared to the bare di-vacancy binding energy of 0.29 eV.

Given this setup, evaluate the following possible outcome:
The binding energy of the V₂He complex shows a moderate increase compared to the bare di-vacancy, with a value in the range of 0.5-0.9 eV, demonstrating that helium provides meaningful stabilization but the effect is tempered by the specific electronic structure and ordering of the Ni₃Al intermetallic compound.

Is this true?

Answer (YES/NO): YES